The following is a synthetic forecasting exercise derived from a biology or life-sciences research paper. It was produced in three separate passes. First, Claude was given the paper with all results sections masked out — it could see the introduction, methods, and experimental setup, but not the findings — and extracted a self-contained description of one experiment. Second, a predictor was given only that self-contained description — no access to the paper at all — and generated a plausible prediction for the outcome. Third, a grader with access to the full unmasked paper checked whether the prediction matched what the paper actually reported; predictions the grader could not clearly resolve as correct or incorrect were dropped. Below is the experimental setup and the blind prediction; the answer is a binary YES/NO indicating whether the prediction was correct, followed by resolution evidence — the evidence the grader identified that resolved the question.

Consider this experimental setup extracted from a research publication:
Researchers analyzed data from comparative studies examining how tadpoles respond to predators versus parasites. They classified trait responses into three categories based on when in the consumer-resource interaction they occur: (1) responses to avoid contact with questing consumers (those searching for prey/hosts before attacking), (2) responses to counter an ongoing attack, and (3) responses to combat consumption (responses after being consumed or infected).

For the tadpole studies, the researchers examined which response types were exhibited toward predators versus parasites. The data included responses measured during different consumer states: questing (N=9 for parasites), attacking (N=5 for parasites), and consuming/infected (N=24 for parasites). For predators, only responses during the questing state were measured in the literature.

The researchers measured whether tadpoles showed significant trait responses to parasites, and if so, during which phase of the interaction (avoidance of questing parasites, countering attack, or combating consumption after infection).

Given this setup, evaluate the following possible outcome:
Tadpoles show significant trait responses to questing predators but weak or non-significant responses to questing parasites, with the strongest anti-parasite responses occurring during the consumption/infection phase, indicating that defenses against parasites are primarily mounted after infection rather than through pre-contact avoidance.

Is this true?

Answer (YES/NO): YES